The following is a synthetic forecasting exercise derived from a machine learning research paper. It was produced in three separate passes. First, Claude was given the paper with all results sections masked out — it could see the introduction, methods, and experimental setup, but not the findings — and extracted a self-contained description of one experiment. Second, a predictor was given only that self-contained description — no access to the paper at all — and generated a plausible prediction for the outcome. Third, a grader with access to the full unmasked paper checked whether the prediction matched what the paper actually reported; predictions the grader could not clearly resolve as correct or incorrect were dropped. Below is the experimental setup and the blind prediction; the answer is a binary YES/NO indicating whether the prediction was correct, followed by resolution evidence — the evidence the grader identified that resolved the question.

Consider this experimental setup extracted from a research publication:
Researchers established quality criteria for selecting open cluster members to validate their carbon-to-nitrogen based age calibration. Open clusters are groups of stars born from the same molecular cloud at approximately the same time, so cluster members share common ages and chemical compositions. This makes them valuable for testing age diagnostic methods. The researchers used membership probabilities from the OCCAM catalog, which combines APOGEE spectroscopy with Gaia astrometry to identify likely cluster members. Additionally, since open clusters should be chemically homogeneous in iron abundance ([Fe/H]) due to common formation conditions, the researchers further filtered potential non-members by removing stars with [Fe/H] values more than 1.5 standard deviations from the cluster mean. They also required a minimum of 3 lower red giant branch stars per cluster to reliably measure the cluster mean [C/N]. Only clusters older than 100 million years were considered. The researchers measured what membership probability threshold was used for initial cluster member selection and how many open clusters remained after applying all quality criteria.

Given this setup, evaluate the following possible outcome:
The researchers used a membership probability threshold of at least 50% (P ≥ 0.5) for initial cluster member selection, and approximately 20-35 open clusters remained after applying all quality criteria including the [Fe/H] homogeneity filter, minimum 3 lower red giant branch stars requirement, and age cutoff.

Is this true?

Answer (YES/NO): NO